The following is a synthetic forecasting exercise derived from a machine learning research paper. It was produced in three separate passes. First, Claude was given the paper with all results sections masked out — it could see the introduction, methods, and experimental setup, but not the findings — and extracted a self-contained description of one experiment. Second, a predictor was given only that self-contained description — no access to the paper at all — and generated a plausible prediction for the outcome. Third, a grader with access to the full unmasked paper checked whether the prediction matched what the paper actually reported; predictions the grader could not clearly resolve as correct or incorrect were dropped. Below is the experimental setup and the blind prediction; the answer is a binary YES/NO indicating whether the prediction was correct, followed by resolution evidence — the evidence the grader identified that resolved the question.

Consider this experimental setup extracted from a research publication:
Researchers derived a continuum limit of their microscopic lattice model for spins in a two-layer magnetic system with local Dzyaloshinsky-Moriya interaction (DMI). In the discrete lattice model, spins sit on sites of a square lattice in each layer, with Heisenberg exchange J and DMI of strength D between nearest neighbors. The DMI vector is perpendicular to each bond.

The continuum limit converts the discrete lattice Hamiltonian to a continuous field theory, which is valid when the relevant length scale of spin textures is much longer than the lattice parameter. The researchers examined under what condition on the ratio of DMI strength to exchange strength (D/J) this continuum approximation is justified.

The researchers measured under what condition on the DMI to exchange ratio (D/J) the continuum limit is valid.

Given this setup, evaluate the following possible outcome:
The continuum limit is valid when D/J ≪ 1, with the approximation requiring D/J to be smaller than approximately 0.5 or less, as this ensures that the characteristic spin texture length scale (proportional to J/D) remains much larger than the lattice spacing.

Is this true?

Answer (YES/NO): YES